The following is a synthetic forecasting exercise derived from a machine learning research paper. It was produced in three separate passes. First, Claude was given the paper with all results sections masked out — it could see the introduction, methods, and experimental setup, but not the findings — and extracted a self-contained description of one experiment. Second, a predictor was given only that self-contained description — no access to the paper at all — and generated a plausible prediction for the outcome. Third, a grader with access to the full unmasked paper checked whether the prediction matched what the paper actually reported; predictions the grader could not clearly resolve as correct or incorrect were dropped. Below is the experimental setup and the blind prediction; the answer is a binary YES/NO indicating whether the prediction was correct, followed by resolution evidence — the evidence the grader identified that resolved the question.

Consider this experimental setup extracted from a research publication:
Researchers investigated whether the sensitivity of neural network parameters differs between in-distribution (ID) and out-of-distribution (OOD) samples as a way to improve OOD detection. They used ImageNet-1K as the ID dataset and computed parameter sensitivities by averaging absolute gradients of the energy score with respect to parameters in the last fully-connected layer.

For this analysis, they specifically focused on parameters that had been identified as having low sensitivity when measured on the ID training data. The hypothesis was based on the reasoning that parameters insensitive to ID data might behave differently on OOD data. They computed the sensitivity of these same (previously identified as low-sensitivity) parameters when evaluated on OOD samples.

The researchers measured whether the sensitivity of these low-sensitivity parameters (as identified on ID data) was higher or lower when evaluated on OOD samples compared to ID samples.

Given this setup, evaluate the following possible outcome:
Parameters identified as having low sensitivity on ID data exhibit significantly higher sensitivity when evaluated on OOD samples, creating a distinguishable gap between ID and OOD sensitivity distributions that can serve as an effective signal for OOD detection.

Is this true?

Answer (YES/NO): YES